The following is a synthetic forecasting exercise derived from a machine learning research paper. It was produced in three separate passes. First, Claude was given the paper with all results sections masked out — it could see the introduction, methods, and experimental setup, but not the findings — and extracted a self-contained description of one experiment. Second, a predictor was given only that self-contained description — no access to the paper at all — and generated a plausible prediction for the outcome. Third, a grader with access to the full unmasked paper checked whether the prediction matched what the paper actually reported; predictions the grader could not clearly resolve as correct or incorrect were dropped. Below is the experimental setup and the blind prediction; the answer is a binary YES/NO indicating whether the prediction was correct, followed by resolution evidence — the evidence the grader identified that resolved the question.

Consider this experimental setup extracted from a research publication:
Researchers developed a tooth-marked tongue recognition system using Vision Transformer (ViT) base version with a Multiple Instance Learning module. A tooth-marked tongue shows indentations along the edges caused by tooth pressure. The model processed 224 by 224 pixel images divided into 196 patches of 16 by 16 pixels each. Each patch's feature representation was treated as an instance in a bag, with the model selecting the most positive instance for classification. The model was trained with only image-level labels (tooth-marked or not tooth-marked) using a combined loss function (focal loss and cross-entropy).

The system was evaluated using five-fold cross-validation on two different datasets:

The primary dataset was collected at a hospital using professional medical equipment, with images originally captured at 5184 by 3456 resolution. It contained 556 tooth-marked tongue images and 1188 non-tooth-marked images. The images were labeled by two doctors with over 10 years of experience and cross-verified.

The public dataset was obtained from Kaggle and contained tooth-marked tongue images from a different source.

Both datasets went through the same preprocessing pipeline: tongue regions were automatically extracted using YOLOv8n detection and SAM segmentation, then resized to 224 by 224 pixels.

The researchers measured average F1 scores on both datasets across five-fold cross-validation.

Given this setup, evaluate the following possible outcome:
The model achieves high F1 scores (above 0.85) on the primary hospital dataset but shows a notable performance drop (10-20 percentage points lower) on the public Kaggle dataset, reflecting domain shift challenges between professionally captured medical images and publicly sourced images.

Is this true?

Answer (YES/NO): NO